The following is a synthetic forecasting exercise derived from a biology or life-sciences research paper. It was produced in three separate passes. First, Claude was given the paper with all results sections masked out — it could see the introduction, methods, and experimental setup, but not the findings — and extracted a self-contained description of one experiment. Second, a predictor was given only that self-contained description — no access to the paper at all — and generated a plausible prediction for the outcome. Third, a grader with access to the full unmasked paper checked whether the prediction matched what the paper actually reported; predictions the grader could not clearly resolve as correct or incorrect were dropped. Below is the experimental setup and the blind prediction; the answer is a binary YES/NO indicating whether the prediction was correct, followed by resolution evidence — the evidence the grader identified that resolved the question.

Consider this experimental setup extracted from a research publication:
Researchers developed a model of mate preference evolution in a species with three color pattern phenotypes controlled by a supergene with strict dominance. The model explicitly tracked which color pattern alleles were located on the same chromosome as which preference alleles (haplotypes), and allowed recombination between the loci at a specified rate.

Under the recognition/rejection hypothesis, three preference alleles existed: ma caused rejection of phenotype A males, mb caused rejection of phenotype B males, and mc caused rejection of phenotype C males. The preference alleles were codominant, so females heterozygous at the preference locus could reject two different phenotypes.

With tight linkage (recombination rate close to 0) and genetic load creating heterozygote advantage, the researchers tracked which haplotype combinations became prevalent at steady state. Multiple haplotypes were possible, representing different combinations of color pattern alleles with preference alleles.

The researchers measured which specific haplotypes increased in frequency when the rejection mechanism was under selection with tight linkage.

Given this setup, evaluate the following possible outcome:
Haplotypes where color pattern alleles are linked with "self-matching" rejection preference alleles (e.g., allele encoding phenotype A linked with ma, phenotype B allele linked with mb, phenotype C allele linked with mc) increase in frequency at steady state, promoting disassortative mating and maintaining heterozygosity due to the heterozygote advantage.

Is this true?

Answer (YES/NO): NO